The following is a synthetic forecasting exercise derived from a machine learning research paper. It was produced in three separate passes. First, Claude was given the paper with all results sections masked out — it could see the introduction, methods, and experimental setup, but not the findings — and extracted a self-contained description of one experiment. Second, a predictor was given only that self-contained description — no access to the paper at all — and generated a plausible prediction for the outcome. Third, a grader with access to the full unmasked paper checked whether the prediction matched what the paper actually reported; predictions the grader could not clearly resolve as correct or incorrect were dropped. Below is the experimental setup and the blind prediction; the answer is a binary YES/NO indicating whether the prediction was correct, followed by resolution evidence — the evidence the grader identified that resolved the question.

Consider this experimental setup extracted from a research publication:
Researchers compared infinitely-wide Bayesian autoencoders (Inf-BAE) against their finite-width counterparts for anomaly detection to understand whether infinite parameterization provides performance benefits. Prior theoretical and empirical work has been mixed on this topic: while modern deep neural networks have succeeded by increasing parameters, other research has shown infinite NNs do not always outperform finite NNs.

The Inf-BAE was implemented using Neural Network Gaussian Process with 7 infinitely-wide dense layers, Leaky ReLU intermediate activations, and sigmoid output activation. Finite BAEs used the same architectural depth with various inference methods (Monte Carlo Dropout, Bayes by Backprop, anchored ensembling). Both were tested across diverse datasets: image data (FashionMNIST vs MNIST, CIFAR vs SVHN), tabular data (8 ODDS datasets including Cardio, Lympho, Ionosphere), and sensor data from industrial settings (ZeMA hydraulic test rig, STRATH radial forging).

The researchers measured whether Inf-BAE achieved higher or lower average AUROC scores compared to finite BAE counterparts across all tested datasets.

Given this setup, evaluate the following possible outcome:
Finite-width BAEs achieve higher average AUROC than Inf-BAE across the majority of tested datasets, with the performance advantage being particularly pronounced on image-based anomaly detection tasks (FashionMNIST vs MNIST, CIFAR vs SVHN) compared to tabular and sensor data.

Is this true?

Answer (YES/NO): NO